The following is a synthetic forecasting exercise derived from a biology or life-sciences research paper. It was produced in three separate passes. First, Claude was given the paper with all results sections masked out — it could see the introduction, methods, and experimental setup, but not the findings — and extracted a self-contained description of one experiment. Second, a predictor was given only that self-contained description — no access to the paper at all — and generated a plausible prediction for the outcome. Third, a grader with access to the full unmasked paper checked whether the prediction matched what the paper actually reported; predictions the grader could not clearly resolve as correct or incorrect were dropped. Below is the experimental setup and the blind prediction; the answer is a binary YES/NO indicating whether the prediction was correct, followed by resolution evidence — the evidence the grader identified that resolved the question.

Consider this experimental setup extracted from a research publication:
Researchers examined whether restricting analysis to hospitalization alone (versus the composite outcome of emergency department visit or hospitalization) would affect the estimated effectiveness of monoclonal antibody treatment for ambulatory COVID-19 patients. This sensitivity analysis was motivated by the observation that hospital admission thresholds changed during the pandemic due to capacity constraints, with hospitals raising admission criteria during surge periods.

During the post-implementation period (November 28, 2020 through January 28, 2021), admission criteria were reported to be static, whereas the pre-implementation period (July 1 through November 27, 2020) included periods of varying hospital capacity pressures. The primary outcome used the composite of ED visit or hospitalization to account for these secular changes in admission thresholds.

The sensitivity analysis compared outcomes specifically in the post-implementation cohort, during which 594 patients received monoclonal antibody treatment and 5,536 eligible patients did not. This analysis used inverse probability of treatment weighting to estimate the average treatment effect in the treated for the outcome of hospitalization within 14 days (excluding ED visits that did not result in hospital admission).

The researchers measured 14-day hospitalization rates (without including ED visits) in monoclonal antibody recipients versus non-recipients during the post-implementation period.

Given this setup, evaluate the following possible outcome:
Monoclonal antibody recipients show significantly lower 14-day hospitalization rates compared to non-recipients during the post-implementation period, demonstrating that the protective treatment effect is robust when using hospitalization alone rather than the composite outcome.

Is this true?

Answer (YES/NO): YES